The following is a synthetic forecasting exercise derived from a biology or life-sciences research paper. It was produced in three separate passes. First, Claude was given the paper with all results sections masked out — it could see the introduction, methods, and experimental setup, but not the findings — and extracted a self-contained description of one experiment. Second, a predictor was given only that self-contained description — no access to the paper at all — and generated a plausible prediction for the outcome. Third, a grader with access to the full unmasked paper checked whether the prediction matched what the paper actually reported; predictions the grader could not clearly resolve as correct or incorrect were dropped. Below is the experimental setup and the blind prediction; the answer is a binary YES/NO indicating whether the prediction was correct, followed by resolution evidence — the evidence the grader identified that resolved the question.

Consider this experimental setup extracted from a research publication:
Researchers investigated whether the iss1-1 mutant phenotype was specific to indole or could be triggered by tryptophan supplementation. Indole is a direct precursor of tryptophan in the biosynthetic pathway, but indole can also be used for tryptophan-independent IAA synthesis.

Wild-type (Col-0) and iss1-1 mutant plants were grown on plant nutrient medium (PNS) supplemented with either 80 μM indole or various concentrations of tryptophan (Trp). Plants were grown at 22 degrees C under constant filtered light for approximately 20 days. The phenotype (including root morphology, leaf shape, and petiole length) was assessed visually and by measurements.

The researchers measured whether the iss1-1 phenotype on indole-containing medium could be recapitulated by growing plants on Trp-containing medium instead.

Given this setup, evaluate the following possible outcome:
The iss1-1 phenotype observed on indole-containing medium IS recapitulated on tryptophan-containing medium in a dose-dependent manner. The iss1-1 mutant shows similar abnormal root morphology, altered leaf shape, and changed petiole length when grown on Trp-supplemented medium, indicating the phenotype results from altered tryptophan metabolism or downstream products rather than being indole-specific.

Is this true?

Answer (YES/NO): NO